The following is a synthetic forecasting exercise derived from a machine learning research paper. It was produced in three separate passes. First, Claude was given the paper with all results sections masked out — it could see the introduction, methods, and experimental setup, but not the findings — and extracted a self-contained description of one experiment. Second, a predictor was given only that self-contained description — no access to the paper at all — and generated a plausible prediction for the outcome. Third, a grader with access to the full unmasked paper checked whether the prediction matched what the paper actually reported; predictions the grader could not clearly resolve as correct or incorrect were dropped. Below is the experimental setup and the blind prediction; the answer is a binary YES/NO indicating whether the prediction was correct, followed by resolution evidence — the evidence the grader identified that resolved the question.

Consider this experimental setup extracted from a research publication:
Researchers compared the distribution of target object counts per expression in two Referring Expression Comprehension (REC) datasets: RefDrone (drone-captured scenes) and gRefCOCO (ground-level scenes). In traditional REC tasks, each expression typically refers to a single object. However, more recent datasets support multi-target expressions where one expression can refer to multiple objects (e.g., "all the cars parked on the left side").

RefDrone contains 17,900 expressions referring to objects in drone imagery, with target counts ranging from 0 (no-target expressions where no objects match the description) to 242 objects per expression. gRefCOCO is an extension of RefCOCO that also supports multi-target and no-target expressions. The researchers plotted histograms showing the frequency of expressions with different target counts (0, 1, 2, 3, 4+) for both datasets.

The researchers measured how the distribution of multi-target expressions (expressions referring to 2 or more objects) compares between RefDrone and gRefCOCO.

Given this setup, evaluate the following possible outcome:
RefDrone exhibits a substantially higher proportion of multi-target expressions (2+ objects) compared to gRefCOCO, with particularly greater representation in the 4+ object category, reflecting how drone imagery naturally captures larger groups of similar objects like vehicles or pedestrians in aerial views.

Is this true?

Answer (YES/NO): YES